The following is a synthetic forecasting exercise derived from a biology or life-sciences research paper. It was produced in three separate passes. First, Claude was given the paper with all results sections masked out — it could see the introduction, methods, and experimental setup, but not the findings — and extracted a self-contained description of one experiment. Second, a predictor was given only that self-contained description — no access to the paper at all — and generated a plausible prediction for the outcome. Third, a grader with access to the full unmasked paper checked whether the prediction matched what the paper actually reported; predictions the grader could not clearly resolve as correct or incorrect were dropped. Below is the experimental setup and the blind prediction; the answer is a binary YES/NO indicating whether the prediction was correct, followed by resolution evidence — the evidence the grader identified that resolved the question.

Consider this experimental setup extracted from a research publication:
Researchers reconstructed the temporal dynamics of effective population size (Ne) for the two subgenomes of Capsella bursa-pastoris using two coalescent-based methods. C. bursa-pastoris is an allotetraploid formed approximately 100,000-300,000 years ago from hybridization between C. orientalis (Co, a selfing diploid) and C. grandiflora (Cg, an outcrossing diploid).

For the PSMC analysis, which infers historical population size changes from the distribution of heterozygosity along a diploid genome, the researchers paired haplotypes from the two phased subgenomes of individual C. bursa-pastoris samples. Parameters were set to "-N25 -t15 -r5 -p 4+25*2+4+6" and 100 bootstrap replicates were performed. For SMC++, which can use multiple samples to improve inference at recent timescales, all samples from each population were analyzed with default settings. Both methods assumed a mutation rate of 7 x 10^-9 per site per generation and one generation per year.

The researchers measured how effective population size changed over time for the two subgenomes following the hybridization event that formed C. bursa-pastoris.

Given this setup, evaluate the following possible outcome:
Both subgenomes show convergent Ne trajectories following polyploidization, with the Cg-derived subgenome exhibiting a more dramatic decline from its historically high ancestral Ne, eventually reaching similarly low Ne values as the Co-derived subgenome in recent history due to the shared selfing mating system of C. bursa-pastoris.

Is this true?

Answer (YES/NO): NO